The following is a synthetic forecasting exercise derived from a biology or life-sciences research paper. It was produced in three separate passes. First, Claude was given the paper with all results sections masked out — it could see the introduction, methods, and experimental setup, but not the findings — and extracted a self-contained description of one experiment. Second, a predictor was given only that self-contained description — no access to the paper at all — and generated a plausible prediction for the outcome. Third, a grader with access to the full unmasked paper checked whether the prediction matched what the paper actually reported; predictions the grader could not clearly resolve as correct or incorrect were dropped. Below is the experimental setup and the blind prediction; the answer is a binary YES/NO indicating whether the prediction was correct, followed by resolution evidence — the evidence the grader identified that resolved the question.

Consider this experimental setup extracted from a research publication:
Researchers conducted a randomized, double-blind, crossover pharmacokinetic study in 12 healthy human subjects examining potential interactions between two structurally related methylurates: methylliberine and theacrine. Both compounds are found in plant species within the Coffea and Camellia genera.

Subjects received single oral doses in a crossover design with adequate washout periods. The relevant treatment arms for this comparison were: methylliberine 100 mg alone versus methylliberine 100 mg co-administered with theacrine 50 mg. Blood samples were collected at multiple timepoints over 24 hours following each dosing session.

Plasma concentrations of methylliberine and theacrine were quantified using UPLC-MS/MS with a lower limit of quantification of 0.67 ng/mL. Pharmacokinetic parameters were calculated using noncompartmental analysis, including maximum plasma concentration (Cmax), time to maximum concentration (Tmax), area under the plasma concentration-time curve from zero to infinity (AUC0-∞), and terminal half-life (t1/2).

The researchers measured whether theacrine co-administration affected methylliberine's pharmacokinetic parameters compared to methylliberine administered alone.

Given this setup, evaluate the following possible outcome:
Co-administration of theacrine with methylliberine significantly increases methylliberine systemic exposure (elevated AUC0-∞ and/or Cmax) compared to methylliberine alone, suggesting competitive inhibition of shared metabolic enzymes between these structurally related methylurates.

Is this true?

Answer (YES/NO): NO